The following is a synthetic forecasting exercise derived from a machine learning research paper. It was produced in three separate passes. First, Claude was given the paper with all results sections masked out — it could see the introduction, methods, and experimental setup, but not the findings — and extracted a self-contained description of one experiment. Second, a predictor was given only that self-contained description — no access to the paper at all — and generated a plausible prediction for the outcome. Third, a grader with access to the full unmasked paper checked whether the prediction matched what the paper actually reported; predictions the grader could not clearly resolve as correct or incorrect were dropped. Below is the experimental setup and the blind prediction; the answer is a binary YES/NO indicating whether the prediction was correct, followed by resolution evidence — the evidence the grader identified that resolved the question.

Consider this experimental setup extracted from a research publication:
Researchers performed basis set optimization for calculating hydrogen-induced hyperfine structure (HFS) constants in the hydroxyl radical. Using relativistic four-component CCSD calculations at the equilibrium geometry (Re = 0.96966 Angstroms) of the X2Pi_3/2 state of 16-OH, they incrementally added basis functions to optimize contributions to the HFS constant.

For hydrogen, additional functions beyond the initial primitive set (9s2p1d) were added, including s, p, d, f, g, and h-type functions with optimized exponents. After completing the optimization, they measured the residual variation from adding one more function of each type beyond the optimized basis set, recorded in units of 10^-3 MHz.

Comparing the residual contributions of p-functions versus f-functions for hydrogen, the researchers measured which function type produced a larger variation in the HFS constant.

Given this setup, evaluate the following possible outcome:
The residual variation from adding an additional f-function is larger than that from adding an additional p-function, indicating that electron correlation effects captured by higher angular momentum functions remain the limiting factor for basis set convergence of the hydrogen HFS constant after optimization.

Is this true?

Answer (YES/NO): YES